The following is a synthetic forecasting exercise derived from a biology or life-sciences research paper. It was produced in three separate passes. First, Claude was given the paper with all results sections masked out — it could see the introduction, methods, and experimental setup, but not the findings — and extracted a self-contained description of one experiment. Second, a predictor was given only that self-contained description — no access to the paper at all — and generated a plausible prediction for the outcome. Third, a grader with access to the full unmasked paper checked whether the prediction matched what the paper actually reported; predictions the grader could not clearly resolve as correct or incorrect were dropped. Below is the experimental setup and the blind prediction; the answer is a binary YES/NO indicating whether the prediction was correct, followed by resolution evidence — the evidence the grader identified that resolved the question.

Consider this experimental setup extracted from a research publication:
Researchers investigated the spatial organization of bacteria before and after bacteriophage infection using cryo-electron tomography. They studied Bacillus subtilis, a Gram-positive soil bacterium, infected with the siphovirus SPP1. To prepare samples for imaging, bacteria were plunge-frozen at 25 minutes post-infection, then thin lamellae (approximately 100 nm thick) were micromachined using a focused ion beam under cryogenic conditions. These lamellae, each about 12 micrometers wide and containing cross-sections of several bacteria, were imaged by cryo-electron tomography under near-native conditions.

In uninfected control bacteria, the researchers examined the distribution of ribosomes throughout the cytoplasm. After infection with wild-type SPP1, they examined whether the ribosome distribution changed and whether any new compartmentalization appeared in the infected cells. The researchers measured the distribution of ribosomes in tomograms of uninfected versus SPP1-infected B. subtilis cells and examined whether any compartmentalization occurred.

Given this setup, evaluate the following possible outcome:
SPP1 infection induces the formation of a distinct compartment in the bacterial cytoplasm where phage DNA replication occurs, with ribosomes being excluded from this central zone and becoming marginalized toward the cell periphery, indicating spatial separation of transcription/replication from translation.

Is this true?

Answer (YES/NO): NO